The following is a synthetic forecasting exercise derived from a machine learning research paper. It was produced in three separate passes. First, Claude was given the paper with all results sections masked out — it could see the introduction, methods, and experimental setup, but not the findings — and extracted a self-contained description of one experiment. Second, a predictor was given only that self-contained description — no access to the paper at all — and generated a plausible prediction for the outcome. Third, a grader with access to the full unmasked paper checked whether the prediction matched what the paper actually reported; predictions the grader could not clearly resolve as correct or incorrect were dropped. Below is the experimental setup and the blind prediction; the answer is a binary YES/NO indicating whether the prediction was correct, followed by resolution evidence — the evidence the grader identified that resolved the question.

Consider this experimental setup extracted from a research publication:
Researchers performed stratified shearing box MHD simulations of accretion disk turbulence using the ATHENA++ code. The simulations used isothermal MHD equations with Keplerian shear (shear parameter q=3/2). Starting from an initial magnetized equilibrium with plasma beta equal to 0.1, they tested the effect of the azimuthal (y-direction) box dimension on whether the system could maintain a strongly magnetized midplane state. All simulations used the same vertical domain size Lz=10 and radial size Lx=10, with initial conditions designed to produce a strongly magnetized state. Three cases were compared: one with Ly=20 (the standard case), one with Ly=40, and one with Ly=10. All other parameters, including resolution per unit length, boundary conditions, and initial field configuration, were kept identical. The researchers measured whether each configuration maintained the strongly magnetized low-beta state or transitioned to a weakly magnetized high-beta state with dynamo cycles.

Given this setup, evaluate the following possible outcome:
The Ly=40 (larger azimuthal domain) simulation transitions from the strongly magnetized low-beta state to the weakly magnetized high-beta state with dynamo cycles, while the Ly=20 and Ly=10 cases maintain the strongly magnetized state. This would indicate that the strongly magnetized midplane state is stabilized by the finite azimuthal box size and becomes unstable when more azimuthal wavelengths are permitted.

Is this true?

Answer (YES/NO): NO